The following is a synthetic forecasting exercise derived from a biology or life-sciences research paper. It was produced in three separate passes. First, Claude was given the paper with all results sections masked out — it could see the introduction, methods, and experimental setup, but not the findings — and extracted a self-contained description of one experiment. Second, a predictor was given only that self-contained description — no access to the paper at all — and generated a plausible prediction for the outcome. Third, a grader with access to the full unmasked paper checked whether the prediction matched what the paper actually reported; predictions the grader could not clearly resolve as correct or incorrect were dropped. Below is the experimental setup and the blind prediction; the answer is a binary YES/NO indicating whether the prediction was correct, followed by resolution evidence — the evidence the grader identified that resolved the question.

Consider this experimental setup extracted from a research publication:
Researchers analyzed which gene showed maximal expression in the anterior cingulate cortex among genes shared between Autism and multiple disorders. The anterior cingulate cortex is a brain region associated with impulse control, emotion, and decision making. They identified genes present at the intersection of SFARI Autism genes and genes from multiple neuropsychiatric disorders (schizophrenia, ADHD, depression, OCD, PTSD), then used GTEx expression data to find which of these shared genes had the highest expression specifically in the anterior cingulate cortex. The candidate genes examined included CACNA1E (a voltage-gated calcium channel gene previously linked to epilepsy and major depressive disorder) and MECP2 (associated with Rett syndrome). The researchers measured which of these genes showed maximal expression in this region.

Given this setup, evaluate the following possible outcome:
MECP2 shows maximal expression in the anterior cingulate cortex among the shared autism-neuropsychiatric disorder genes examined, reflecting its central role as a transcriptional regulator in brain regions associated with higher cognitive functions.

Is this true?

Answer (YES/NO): NO